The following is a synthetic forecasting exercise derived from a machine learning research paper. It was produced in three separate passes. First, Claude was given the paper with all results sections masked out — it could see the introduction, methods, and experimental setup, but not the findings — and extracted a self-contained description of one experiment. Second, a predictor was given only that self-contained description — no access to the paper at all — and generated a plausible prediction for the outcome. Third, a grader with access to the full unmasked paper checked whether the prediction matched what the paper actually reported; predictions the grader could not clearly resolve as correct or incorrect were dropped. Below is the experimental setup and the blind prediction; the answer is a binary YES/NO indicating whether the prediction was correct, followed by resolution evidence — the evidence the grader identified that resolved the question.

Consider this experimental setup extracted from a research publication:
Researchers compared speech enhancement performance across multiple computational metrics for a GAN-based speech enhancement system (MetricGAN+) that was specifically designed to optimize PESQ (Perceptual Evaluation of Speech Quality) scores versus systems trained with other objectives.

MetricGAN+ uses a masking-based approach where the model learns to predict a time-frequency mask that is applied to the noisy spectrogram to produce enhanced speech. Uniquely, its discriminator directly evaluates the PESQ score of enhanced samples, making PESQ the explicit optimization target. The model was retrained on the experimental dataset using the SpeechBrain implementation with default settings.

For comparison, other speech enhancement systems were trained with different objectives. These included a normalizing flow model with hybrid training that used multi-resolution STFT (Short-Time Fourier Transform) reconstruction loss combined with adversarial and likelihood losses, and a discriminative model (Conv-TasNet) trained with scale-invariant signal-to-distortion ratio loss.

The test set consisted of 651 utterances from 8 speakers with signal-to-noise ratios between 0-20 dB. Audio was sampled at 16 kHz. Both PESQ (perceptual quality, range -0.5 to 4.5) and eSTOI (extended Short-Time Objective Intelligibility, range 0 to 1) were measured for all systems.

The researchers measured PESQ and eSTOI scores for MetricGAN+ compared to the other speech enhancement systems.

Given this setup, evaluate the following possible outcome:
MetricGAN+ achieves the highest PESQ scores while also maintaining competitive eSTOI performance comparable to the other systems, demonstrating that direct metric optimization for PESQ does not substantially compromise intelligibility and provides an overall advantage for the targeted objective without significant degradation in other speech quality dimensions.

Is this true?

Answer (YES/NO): NO